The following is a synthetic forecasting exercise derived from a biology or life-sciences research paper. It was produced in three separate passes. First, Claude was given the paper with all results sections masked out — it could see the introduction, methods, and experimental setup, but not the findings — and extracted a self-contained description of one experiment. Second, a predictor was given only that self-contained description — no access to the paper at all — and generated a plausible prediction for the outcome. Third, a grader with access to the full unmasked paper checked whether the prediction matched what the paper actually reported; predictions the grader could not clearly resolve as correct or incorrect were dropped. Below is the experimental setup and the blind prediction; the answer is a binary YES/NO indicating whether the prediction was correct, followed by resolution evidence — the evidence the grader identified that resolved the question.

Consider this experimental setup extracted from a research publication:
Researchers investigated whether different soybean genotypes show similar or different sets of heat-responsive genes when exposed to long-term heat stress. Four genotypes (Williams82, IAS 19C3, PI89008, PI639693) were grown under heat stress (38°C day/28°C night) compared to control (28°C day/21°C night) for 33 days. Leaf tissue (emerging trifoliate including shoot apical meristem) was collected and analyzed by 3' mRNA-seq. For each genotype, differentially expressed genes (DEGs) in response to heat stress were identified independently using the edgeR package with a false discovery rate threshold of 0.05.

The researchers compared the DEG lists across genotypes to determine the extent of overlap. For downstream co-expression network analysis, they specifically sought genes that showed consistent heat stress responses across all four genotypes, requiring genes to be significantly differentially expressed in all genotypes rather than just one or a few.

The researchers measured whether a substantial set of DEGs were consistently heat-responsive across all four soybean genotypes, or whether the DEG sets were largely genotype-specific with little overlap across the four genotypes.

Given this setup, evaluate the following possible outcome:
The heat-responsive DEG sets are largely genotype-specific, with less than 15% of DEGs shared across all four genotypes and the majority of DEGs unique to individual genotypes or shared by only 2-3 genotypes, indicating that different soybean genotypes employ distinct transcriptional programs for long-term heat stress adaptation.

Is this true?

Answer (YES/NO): YES